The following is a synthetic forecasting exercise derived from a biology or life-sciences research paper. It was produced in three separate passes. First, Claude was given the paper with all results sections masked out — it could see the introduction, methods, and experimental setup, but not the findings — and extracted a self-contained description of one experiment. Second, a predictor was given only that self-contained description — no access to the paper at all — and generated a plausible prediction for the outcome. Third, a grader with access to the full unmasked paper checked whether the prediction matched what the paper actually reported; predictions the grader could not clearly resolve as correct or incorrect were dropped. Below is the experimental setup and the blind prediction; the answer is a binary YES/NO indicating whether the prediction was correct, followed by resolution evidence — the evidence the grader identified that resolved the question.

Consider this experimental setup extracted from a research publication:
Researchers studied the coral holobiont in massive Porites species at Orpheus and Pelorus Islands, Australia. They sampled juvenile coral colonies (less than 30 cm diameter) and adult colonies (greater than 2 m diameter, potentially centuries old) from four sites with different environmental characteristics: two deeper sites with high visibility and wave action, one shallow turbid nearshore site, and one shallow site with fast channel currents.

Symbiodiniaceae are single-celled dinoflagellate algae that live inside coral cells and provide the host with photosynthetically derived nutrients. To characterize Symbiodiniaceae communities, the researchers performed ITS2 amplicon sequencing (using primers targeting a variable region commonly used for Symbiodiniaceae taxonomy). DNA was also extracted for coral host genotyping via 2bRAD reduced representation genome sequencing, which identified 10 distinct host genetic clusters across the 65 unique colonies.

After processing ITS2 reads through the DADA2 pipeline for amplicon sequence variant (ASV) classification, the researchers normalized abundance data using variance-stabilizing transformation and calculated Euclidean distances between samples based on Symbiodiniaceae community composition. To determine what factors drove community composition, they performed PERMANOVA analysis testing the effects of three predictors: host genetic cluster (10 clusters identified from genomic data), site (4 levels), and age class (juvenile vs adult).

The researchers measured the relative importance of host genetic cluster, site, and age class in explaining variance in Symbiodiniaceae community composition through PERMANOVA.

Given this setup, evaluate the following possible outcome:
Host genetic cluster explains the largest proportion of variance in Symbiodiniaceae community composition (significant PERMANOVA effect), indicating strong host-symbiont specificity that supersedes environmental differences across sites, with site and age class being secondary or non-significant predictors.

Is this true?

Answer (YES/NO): YES